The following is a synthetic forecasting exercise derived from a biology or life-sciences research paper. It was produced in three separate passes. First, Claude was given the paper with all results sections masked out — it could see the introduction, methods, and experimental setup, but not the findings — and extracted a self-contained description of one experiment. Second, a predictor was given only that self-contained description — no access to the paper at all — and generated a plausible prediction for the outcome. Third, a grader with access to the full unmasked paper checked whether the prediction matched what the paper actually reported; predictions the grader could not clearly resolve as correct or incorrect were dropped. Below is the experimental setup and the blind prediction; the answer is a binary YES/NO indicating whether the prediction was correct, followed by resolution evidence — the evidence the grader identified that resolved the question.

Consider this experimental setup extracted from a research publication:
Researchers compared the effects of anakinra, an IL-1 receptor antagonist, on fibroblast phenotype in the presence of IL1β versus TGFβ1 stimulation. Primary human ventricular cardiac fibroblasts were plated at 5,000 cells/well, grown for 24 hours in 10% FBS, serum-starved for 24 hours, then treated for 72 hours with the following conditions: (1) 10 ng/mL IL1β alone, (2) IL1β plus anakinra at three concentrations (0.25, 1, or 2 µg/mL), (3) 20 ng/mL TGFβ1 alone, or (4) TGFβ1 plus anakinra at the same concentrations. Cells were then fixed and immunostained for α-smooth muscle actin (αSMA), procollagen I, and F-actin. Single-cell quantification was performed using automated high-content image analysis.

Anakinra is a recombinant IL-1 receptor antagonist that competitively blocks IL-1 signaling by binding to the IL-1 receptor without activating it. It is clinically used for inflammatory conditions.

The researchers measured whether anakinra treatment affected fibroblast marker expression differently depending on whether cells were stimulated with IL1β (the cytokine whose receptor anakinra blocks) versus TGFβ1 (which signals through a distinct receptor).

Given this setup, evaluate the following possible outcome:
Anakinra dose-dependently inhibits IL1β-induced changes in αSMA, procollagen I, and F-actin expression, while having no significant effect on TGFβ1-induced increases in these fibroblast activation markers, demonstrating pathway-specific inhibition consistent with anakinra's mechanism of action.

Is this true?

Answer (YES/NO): NO